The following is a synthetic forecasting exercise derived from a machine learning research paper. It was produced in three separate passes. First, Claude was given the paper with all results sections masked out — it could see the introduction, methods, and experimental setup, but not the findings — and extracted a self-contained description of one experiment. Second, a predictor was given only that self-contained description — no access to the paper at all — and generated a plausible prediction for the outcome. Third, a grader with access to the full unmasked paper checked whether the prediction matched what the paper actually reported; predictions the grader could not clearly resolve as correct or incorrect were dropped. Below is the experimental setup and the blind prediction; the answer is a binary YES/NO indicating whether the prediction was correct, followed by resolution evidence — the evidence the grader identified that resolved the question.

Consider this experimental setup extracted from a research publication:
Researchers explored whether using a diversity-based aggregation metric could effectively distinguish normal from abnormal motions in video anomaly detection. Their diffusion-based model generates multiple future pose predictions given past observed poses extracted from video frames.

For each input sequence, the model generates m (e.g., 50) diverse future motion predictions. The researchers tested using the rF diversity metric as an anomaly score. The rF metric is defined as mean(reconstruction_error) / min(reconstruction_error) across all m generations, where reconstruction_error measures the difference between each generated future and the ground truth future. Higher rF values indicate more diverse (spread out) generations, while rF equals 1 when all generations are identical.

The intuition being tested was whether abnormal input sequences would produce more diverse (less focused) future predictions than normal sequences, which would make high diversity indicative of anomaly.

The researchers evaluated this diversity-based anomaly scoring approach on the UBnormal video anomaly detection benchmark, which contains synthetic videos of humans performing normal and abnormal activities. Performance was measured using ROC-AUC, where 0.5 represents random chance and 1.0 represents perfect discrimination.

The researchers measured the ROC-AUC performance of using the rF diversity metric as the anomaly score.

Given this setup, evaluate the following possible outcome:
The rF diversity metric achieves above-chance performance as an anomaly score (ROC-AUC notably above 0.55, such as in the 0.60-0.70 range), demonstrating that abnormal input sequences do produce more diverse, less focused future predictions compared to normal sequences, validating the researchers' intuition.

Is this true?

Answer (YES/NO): NO